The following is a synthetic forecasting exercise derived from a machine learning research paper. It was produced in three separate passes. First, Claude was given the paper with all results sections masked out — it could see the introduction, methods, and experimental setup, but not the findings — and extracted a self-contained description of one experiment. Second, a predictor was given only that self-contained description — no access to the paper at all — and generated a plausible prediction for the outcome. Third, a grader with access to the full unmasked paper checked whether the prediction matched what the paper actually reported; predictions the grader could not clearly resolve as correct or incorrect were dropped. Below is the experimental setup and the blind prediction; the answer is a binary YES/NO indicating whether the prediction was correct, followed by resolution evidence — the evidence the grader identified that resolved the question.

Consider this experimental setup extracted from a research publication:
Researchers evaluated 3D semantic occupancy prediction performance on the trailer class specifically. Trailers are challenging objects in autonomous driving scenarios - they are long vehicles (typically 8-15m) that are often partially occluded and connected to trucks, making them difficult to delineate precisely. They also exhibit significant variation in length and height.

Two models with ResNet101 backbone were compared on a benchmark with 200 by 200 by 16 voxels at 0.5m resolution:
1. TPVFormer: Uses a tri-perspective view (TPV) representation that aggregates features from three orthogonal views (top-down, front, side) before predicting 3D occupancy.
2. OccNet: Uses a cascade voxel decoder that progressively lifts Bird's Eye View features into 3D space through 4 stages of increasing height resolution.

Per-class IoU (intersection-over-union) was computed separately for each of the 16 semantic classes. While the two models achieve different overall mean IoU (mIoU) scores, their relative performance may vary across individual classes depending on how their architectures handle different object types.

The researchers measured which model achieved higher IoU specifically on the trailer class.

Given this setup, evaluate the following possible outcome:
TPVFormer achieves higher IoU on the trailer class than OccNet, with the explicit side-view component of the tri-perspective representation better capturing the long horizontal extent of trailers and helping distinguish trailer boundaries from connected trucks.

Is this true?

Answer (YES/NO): YES